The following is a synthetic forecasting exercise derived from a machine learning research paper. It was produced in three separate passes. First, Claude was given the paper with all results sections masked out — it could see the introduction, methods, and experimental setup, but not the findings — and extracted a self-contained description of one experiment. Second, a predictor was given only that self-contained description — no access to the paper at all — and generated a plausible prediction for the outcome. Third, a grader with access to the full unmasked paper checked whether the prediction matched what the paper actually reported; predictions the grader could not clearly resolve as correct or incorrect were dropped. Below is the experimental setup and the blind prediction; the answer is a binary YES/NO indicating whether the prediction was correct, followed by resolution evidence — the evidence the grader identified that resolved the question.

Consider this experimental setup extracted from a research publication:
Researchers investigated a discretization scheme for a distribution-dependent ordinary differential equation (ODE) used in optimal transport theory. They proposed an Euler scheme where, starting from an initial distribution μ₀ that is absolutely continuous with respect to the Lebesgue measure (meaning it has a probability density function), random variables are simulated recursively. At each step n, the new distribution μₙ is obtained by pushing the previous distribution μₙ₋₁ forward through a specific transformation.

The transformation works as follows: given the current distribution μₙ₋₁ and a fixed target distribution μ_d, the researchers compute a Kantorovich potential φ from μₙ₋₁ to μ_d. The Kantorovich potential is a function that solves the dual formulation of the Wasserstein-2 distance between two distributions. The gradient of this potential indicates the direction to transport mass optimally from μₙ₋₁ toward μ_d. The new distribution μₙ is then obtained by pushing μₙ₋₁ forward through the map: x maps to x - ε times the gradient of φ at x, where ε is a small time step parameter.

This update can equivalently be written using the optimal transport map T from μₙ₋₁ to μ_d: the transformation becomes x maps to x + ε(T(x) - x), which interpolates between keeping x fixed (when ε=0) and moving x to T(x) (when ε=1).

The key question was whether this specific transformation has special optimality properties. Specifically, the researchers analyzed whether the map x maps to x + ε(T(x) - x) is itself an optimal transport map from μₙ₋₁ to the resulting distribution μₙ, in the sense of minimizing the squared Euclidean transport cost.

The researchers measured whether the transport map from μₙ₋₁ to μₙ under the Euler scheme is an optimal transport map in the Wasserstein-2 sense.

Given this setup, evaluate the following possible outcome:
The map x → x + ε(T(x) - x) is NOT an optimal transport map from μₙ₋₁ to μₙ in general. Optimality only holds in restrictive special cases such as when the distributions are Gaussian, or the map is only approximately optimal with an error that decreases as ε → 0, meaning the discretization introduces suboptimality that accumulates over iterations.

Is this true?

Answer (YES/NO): NO